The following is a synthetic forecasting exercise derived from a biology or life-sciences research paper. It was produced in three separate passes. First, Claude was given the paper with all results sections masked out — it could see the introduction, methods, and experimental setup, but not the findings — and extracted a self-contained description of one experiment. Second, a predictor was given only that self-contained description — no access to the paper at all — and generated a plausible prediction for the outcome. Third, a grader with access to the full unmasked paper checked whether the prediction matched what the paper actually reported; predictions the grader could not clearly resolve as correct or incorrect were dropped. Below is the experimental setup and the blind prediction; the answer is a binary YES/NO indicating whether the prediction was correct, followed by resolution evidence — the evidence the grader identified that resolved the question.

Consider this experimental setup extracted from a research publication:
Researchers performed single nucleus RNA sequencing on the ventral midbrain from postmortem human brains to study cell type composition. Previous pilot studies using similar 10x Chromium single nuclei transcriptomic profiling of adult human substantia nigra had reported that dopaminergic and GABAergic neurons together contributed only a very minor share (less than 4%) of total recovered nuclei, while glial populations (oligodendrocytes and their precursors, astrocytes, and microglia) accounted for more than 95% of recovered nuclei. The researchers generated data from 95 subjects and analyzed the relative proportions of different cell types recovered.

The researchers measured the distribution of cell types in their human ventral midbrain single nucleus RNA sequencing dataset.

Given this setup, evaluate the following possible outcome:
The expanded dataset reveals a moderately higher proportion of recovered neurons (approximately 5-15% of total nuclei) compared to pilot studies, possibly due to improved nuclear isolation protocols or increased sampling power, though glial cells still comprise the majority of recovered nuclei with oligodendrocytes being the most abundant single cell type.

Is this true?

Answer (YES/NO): NO